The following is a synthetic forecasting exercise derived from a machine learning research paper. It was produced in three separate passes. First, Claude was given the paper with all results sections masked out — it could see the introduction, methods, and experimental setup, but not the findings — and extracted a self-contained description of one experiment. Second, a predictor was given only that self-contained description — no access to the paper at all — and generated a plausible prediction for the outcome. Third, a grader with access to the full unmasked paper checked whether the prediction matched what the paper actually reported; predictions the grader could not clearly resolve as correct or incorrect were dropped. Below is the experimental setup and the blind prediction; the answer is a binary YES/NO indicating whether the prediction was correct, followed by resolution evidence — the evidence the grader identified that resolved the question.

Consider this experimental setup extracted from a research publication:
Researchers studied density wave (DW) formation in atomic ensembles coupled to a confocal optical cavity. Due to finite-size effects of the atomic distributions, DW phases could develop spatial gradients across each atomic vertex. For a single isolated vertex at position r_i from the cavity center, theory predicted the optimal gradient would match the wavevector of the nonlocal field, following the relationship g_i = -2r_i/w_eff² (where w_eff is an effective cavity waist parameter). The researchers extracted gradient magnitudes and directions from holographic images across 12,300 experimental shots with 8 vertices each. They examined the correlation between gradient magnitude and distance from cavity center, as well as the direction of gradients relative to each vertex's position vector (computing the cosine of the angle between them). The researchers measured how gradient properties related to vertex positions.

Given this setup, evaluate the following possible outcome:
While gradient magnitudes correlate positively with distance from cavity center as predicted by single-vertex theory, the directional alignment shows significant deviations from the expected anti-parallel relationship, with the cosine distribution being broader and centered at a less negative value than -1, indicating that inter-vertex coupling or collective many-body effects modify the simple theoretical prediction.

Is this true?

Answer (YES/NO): NO